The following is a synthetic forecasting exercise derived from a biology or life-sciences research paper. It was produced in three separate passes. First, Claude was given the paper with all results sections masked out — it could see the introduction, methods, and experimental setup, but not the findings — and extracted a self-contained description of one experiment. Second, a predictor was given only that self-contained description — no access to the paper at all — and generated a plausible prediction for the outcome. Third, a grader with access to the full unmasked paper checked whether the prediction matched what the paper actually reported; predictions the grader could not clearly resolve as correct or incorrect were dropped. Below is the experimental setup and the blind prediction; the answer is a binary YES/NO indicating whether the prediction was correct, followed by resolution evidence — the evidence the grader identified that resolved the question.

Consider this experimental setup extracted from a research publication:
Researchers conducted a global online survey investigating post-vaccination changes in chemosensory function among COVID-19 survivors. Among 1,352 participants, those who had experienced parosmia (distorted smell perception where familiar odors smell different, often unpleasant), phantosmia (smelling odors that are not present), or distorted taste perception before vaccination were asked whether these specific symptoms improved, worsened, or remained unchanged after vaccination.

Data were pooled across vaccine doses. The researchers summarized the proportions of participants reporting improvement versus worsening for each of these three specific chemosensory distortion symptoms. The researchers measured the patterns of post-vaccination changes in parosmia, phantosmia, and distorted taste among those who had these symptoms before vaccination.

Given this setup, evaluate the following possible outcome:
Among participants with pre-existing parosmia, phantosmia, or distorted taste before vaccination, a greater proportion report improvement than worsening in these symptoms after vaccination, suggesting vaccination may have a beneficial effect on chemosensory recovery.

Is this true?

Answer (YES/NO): YES